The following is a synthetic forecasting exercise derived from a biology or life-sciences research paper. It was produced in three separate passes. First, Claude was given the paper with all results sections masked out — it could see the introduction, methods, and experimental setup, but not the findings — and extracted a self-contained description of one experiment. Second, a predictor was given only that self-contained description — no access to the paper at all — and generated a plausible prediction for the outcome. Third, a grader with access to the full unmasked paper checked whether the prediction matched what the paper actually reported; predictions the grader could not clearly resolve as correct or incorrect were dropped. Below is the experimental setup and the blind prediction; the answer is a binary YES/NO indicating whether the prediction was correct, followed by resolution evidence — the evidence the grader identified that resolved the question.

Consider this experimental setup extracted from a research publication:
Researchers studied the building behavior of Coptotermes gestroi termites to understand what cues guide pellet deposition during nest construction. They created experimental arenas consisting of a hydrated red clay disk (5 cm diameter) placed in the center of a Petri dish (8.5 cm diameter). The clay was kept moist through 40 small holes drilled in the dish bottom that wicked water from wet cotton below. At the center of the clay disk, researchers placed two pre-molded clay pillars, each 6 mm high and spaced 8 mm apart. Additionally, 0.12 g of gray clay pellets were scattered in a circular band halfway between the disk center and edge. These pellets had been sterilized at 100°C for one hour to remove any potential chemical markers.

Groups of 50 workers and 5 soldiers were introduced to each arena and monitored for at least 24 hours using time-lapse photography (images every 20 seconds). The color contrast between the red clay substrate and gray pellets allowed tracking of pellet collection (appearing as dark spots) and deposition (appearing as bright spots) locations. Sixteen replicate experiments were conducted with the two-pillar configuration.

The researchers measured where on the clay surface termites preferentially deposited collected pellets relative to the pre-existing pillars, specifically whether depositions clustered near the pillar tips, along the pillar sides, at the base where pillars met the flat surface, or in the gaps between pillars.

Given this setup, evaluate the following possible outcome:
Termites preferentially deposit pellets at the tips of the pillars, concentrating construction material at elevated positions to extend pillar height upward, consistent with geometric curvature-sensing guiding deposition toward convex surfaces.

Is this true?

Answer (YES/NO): YES